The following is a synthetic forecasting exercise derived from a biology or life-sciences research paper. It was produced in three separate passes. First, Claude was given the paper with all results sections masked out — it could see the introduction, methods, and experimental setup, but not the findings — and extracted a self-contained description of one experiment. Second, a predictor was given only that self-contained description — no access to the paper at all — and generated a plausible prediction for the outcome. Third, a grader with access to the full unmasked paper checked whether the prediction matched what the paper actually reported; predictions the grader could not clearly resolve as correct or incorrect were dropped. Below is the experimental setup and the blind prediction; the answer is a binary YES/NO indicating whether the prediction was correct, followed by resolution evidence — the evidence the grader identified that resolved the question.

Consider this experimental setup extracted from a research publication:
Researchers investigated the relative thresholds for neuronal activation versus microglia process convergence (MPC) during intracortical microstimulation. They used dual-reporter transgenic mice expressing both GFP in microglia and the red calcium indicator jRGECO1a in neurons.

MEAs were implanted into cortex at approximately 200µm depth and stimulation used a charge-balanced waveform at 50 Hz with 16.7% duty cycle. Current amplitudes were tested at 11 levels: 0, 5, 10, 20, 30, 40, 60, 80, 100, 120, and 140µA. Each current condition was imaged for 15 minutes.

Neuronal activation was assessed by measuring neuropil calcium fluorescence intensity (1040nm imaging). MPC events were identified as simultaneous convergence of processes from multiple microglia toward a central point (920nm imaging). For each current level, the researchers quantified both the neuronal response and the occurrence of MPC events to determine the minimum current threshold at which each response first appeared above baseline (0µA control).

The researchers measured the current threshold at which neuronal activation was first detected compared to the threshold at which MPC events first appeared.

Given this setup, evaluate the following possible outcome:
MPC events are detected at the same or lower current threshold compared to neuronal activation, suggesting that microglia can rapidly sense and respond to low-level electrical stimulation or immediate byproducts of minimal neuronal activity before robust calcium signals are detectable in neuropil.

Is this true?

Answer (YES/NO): YES